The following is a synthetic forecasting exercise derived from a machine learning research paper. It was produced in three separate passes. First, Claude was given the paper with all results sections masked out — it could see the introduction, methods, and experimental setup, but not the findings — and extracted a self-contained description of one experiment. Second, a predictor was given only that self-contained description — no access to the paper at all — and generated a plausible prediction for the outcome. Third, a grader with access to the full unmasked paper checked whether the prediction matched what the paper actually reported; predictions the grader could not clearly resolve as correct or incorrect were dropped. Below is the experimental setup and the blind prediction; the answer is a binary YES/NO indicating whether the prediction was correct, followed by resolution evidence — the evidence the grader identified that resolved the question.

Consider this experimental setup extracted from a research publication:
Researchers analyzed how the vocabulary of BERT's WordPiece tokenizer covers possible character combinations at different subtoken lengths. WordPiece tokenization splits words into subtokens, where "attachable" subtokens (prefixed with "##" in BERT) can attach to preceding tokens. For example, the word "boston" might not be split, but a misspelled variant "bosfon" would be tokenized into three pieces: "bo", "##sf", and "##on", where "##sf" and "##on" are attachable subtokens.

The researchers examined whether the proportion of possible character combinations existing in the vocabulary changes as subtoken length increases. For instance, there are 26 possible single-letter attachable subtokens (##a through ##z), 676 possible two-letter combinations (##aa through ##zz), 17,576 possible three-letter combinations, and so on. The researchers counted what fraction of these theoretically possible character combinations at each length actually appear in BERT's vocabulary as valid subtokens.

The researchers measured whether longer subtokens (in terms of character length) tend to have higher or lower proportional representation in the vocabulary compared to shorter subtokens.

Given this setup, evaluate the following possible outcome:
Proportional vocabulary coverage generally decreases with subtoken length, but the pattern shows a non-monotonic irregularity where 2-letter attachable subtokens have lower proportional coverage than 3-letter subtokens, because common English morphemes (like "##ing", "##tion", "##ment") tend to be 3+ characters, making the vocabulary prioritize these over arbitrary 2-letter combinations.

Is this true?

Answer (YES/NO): NO